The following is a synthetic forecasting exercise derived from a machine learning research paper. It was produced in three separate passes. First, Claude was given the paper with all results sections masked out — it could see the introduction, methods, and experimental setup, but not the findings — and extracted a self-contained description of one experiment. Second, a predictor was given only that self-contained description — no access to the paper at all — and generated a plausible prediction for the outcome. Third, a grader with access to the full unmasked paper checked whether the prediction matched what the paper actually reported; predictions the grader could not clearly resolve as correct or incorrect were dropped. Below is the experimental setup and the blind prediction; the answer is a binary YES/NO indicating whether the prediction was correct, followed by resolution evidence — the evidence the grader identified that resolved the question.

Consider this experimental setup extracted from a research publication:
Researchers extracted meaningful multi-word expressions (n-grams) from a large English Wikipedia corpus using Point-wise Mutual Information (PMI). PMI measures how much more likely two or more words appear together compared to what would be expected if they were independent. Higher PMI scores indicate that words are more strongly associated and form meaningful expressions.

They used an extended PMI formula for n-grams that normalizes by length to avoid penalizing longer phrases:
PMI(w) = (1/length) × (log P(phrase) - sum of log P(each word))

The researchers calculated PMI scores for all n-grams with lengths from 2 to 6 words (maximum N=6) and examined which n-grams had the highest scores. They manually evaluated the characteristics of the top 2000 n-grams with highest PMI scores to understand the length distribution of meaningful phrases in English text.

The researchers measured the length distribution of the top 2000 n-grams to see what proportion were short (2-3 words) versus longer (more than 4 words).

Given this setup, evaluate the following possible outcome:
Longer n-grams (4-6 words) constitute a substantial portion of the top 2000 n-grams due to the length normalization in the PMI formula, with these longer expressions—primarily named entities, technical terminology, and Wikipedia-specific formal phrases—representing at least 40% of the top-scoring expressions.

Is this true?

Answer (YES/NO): NO